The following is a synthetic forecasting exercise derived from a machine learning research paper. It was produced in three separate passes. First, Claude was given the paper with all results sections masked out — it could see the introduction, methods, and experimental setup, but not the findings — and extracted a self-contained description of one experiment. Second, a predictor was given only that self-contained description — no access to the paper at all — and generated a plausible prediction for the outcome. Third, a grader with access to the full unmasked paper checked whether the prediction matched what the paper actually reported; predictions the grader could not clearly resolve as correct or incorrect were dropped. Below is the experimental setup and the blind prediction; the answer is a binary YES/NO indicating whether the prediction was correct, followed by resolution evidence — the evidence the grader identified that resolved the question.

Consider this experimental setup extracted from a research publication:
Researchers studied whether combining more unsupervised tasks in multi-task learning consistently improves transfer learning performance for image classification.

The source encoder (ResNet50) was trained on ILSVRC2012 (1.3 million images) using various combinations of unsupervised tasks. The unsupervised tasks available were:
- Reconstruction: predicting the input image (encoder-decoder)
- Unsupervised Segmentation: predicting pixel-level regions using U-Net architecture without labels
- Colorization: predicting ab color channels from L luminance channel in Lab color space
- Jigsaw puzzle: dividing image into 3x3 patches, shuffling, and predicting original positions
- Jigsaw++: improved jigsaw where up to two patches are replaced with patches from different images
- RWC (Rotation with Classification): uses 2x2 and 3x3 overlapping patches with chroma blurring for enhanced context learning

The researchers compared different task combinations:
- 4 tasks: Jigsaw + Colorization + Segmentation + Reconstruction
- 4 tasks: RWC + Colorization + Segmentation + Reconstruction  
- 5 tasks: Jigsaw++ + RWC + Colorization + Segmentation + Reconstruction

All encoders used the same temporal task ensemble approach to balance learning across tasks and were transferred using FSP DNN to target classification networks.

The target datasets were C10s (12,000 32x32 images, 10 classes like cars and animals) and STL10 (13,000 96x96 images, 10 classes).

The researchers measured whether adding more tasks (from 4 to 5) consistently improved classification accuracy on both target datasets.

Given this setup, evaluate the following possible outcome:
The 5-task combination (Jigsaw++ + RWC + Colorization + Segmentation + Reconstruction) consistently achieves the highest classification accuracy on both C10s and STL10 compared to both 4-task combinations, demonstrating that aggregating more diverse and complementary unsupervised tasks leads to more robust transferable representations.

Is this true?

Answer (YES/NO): NO